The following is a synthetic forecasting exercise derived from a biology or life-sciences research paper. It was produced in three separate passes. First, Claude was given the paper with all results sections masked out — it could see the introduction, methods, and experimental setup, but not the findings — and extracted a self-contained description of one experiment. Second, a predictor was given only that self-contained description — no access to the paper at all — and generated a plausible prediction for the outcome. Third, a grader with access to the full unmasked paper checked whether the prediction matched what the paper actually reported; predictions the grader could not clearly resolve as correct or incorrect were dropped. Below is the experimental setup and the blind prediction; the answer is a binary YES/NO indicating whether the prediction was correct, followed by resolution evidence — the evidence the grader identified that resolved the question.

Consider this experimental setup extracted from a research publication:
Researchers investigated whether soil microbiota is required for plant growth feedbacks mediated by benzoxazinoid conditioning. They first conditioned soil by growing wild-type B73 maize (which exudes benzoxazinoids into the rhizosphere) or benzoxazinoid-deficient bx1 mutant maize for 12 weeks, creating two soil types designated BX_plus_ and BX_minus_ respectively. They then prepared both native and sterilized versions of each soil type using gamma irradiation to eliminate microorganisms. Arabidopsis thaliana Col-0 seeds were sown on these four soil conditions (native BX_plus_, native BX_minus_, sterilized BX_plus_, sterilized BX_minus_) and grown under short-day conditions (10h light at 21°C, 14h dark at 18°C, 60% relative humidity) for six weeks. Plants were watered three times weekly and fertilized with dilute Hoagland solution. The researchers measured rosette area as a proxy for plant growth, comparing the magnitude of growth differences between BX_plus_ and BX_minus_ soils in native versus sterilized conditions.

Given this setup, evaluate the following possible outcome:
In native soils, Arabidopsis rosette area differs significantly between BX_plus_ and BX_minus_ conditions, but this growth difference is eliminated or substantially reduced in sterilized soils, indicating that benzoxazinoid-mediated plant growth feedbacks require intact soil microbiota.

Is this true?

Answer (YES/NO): NO